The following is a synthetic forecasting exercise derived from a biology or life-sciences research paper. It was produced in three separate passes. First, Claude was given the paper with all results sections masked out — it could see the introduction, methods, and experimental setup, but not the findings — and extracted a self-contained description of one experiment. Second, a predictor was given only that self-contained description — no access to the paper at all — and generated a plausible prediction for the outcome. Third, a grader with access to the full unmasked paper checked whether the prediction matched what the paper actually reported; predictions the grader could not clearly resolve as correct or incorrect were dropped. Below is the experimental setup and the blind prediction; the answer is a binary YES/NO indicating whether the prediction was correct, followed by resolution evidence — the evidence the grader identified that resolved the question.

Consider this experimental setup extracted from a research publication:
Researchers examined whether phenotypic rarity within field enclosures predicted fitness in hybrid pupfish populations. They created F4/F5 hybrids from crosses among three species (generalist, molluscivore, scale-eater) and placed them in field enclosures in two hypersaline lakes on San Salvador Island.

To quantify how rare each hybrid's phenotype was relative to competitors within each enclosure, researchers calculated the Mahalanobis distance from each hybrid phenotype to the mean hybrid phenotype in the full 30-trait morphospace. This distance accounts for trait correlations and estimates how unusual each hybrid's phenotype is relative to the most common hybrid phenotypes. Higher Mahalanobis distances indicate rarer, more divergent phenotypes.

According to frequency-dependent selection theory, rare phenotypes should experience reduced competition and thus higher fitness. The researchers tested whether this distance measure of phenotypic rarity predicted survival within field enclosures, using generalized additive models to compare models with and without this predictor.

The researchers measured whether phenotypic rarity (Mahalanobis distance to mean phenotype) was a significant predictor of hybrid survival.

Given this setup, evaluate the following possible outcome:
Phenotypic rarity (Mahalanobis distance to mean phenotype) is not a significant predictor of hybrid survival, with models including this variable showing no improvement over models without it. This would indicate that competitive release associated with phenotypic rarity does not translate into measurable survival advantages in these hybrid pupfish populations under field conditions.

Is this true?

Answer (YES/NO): YES